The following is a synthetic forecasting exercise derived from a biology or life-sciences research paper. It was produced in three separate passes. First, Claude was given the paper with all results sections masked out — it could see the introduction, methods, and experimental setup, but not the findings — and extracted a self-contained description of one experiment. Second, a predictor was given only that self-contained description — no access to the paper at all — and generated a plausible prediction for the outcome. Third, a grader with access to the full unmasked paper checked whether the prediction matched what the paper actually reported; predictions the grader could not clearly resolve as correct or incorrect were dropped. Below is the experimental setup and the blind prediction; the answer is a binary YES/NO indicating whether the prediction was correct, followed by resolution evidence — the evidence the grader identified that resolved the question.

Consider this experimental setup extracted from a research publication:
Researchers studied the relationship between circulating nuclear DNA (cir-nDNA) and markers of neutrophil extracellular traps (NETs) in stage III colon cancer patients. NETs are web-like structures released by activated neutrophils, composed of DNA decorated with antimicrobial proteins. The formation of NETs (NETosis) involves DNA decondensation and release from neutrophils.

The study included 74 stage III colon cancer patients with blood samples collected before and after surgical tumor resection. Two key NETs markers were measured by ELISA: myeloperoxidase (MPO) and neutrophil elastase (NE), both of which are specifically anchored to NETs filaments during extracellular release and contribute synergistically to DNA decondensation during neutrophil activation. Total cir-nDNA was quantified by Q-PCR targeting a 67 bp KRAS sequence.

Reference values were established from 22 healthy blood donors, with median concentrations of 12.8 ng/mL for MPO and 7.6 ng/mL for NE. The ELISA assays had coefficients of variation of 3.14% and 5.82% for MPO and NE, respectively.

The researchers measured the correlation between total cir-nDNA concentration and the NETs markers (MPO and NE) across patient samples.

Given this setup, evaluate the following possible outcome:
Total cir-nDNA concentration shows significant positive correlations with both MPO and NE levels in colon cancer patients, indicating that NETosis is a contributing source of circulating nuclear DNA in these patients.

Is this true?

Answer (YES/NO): YES